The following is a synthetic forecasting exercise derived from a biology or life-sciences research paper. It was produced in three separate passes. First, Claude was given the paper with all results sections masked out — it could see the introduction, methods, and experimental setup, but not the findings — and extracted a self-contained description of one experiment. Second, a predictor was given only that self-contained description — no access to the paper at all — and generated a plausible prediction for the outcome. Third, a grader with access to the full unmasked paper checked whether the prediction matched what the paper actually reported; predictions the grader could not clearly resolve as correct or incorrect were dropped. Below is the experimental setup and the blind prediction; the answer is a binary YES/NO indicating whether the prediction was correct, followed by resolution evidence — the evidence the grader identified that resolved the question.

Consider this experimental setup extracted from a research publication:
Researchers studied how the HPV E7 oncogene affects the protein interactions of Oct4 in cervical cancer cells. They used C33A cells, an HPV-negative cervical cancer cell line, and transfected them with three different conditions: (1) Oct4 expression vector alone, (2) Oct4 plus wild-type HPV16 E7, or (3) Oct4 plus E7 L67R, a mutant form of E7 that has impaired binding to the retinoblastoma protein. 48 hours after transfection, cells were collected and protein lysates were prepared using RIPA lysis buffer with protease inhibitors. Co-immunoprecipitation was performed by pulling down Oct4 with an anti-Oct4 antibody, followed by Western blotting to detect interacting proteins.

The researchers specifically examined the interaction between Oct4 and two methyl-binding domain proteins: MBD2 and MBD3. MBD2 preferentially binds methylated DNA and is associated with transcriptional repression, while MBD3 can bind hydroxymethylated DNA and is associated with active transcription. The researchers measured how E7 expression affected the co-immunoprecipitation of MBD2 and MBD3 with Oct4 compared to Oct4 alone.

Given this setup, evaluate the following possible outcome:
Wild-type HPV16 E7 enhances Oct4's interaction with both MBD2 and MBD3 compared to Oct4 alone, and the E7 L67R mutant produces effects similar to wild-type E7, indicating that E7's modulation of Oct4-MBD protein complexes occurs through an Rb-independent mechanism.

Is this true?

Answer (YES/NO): NO